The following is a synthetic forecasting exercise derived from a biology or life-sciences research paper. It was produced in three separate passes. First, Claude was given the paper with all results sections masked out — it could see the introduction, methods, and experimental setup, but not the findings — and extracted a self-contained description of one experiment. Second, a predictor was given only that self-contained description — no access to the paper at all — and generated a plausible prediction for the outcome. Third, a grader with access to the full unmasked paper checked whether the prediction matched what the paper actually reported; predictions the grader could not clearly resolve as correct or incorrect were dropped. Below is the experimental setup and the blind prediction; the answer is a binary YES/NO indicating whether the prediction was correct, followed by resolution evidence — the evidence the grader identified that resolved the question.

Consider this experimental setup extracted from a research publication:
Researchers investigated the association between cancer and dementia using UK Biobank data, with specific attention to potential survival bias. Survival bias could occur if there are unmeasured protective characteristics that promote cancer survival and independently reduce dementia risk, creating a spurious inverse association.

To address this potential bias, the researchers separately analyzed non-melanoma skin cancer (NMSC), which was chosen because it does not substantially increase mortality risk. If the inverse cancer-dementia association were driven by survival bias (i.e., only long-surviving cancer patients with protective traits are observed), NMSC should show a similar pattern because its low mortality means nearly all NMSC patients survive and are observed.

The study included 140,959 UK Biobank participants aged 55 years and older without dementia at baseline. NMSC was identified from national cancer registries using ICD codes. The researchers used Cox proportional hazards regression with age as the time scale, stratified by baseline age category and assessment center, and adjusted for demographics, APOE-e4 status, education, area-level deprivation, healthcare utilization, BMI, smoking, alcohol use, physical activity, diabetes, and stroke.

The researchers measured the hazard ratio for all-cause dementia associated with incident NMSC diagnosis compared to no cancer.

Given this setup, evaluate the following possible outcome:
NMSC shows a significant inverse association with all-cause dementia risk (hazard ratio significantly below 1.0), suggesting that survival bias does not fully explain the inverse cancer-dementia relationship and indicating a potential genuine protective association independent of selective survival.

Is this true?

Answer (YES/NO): NO